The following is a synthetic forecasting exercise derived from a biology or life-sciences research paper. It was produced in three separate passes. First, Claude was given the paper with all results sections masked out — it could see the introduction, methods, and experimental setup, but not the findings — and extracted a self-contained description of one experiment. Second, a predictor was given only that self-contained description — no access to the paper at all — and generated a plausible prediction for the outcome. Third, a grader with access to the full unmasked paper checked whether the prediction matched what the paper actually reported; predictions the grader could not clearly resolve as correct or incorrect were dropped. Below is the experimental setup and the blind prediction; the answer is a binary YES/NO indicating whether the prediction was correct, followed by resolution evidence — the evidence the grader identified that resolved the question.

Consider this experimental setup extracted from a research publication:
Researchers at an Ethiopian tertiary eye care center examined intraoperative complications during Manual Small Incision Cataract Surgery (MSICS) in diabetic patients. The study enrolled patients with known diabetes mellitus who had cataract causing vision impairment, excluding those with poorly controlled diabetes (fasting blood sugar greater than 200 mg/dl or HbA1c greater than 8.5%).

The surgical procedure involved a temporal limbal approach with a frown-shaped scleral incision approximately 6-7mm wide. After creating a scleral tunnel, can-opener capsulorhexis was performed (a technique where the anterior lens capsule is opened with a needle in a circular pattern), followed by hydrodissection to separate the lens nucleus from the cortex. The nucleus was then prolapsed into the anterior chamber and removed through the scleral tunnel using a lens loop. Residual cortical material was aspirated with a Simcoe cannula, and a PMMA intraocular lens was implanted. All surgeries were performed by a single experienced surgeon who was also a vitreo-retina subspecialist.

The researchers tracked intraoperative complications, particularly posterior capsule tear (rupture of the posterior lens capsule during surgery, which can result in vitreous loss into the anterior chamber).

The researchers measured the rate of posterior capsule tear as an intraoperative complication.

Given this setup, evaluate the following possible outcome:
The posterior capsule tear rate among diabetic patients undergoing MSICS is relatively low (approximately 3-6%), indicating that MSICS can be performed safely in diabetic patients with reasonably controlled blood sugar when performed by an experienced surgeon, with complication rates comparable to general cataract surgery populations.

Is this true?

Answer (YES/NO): NO